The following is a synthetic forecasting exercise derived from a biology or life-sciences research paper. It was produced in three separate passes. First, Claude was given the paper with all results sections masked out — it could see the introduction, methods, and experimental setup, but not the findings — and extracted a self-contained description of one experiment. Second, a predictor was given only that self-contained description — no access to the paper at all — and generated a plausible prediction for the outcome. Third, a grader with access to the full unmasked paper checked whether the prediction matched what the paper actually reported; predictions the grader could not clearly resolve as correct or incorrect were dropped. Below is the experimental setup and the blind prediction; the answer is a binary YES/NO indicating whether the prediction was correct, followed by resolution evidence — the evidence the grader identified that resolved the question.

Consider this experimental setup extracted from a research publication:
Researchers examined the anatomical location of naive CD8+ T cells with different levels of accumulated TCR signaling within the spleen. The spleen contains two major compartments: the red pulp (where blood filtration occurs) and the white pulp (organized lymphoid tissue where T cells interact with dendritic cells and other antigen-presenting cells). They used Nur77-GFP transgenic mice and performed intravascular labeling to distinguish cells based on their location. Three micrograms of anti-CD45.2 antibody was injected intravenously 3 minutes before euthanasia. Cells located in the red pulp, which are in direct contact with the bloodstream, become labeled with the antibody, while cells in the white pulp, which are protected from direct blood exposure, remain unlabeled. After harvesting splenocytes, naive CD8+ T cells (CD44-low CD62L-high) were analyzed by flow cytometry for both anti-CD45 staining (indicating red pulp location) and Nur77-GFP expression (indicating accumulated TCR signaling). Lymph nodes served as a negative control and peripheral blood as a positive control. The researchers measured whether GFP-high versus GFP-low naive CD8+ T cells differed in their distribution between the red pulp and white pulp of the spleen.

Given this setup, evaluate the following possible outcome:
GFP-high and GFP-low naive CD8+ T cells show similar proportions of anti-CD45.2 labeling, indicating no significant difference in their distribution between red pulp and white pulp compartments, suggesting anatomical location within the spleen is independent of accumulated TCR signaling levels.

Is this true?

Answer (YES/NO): YES